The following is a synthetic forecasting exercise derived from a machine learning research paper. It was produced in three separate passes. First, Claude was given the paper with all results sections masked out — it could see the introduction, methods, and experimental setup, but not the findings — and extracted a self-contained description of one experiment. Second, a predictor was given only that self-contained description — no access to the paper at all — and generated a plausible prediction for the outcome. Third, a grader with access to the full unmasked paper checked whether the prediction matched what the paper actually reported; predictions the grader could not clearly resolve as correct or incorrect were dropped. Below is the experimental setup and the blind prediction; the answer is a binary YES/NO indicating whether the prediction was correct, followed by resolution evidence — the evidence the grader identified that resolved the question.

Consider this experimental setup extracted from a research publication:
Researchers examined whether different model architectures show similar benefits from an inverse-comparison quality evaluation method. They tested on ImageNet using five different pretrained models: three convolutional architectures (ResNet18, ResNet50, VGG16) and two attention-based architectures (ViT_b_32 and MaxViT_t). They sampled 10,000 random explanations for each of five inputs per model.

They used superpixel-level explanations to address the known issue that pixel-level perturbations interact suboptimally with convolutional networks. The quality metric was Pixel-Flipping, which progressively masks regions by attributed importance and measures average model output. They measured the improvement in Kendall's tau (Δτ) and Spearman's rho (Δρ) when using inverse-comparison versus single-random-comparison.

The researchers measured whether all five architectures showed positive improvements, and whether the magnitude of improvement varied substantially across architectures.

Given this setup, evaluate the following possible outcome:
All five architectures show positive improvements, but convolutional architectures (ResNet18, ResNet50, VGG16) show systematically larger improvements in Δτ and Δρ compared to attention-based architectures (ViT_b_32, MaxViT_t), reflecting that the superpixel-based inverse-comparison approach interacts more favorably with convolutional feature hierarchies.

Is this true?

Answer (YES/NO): NO